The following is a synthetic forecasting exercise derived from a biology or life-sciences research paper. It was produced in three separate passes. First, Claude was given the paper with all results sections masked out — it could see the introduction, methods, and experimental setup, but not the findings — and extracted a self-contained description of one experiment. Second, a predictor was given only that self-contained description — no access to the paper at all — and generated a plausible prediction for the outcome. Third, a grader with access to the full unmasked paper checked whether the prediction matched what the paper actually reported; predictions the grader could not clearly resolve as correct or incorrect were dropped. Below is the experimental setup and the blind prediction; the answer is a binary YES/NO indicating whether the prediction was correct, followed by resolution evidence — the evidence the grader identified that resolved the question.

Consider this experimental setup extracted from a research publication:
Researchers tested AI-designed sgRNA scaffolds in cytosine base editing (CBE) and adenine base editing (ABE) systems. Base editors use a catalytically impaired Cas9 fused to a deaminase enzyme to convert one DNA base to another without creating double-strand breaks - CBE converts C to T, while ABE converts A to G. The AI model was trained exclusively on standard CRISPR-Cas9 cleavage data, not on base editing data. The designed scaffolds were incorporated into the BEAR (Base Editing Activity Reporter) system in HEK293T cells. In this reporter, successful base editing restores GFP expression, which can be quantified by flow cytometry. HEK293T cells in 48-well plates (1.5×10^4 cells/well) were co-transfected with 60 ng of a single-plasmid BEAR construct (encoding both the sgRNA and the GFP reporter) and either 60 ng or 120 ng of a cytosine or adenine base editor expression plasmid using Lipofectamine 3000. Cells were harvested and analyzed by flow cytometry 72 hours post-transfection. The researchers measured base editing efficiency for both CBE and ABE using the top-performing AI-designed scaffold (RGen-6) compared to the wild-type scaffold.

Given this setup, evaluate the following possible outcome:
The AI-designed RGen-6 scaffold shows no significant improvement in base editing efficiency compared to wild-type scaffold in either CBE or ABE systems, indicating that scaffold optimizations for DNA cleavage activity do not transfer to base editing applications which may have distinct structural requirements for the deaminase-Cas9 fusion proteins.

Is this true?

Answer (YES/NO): NO